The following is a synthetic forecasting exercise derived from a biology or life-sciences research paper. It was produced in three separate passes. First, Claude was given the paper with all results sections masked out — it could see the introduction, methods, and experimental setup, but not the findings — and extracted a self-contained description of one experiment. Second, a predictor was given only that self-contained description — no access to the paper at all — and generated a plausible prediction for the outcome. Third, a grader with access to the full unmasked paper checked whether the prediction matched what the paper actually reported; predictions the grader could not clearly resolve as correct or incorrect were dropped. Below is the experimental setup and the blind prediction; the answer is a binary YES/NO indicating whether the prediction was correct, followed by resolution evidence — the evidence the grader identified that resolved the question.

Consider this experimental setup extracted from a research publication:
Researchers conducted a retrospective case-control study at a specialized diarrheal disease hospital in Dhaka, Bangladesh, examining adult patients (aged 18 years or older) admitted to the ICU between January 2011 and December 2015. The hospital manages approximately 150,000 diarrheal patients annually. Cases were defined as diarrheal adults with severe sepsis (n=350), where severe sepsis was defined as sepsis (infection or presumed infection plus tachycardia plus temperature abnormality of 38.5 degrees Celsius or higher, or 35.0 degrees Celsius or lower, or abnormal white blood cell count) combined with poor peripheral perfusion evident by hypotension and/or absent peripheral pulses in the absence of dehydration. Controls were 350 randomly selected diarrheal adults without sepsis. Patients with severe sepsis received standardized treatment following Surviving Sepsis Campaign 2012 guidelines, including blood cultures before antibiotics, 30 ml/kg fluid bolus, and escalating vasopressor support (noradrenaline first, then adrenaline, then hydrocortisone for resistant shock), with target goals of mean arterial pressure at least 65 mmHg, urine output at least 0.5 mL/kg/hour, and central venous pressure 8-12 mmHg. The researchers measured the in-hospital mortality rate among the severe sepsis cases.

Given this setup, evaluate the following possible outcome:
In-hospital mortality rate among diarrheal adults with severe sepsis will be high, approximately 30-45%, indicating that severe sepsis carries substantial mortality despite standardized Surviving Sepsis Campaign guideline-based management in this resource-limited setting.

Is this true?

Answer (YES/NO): NO